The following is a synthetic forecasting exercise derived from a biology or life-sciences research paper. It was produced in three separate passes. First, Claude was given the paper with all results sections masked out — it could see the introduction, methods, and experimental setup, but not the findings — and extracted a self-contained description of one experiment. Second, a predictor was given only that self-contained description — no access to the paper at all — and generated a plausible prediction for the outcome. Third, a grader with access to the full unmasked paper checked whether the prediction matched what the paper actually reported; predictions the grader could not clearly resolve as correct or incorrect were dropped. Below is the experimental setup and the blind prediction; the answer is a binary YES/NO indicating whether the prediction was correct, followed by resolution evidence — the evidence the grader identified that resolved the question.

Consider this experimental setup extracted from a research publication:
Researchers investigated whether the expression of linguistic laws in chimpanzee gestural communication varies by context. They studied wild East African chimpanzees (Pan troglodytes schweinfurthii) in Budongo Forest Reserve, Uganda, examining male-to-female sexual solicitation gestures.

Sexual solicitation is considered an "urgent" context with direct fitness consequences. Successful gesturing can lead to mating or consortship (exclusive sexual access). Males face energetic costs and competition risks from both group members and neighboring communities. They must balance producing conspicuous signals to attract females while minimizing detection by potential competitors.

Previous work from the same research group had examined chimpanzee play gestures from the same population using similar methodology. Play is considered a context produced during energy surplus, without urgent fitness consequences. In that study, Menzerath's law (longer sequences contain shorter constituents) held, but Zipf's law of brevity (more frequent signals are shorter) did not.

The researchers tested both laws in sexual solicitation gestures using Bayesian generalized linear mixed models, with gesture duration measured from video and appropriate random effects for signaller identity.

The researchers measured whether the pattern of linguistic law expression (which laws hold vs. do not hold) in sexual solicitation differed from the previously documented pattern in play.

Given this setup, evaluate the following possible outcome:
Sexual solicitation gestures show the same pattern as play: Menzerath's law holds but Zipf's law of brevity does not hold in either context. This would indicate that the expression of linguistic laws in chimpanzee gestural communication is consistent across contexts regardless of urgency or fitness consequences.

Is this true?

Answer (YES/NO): YES